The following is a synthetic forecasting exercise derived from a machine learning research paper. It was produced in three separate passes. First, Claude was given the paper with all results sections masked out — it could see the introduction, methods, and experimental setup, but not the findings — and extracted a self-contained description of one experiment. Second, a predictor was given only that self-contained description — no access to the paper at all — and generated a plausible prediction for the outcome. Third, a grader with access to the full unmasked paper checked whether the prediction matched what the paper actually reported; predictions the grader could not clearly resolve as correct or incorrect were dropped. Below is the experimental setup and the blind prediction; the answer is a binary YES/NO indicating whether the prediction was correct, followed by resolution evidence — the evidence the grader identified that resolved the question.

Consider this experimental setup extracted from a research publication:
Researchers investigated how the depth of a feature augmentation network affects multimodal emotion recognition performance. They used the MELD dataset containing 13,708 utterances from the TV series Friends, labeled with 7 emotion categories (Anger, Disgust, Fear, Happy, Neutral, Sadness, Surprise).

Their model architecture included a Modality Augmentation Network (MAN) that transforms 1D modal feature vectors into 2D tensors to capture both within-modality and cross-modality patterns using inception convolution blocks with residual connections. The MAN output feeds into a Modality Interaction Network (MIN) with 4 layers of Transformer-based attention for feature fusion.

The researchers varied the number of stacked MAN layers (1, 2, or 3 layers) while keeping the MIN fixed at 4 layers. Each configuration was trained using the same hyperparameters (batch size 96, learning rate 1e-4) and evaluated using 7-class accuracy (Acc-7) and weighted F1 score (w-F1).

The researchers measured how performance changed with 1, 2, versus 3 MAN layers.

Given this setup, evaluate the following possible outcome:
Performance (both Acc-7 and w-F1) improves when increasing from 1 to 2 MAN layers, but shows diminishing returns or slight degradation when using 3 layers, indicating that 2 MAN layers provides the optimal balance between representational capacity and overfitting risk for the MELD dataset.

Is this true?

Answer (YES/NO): NO